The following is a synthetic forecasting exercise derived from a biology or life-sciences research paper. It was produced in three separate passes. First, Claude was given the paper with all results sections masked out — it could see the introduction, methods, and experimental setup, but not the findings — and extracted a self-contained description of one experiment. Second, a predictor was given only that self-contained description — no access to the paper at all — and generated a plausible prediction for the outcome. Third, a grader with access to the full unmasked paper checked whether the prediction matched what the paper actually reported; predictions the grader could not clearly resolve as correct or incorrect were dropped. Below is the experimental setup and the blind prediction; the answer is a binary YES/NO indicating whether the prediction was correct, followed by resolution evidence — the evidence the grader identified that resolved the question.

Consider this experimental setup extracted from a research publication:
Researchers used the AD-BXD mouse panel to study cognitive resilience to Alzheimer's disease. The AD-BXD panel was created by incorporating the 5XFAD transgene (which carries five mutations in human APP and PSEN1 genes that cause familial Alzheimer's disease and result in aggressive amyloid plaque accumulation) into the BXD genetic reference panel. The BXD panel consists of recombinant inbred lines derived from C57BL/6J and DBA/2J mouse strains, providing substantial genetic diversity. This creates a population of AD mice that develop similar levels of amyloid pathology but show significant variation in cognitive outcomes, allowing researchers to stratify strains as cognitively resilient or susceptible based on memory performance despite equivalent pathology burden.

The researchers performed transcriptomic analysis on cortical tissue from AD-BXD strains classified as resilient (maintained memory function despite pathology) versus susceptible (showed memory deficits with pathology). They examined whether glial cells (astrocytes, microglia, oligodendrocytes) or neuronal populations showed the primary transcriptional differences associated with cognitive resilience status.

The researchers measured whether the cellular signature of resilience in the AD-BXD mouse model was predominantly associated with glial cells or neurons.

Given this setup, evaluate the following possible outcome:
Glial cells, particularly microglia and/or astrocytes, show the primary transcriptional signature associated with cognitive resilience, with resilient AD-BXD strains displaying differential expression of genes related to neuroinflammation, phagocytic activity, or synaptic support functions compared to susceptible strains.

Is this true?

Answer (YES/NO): NO